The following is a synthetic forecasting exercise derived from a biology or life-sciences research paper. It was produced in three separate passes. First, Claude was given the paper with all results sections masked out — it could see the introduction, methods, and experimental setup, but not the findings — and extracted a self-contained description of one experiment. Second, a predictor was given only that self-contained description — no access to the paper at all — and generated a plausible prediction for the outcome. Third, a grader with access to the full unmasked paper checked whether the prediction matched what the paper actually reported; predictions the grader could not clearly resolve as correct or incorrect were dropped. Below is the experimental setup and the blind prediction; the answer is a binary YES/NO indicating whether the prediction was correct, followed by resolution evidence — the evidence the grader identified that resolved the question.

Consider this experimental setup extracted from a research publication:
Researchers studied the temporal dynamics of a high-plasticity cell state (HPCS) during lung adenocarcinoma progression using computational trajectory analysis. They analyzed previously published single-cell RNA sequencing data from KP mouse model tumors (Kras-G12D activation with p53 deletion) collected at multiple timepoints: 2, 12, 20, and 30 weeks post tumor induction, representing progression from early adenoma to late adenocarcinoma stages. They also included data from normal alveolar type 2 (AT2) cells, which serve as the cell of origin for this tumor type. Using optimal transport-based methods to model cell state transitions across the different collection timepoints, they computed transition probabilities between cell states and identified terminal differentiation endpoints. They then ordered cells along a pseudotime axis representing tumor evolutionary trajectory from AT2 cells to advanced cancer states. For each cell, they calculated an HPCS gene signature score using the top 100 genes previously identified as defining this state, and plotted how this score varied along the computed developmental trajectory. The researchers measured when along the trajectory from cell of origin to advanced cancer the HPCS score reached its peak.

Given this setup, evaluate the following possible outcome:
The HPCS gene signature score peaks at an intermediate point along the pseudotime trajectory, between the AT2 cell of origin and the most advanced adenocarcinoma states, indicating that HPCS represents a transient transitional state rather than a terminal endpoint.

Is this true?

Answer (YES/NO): YES